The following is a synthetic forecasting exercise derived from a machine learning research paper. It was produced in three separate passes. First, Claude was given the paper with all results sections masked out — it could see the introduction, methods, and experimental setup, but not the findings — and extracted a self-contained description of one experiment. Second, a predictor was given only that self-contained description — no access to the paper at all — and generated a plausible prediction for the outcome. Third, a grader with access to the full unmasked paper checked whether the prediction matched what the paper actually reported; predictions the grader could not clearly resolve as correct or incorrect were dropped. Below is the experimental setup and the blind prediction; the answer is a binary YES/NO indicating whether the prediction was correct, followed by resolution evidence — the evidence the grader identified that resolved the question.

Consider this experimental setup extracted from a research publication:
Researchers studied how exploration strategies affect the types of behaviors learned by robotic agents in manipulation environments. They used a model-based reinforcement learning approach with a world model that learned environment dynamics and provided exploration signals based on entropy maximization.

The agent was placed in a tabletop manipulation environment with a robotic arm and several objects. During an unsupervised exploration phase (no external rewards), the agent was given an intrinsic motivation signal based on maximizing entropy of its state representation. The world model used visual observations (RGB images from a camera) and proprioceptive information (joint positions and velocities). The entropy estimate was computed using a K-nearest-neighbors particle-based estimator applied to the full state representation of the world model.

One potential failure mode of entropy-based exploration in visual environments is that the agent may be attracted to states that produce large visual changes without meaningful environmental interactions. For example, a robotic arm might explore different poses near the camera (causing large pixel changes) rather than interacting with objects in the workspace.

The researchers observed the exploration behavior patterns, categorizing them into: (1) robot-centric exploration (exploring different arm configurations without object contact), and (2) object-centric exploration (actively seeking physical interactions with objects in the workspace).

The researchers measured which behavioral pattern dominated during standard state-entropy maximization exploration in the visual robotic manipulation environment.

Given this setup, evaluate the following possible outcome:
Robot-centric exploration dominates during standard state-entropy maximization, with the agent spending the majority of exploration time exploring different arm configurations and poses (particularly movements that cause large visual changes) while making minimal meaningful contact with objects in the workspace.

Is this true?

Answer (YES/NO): YES